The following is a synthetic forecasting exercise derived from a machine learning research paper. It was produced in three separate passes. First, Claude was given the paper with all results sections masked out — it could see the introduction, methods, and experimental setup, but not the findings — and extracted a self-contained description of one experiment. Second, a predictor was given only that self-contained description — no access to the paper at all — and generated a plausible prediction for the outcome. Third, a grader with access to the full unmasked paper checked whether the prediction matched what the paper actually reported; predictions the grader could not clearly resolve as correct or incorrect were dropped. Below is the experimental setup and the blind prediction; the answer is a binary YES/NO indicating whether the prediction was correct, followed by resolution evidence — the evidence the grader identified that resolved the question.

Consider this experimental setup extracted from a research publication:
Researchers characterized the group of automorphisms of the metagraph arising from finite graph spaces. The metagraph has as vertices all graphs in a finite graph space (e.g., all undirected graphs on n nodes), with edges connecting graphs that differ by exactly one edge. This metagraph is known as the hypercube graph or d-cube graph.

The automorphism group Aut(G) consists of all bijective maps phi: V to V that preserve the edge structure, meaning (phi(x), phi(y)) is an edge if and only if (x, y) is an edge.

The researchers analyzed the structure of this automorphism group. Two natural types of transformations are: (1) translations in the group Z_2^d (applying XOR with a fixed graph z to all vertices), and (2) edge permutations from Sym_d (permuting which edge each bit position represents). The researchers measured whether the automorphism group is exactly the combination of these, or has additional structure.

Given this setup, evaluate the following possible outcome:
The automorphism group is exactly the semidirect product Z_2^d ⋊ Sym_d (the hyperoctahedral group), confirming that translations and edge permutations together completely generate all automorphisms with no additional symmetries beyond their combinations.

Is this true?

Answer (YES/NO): YES